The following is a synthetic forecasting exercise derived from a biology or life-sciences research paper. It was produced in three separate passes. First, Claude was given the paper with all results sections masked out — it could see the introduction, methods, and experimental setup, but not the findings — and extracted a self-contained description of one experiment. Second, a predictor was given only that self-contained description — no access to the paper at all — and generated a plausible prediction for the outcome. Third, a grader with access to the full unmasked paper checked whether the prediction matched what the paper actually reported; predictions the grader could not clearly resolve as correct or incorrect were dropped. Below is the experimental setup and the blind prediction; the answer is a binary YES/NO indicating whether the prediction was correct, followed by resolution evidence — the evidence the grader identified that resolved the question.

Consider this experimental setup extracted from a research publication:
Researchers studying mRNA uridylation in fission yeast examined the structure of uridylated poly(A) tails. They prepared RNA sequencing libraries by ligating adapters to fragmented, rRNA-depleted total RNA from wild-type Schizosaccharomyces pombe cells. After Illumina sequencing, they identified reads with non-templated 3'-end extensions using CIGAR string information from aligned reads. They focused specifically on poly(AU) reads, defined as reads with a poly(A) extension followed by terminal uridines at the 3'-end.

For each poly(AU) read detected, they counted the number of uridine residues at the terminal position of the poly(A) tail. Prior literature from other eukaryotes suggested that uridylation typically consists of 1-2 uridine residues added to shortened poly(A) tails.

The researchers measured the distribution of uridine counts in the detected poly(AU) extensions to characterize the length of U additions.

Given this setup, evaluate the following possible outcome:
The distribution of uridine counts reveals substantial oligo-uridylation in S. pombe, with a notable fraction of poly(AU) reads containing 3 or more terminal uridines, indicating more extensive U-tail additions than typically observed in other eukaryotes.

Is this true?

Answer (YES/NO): NO